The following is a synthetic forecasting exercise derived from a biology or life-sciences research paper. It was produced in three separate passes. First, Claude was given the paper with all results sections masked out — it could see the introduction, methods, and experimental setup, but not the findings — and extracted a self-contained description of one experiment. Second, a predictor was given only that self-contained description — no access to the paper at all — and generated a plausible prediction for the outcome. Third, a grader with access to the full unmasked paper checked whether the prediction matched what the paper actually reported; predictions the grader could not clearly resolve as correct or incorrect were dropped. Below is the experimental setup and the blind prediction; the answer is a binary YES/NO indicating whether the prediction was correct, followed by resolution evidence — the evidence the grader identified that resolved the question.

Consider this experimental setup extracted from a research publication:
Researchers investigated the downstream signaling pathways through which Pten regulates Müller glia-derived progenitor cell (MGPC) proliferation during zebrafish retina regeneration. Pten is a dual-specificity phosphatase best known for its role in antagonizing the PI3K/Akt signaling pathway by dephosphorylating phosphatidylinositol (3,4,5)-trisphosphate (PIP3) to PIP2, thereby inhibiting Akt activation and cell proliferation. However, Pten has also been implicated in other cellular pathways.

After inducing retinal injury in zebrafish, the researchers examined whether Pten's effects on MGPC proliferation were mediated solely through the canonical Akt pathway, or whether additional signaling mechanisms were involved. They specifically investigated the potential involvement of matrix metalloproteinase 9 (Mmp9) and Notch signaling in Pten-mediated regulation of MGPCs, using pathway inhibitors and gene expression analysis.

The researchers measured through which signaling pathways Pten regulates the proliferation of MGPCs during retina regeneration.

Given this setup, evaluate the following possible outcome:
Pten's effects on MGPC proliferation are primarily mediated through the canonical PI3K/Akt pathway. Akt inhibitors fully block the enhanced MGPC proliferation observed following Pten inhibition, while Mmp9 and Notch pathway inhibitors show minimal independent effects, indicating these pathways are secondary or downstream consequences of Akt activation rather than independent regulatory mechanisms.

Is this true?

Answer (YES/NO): NO